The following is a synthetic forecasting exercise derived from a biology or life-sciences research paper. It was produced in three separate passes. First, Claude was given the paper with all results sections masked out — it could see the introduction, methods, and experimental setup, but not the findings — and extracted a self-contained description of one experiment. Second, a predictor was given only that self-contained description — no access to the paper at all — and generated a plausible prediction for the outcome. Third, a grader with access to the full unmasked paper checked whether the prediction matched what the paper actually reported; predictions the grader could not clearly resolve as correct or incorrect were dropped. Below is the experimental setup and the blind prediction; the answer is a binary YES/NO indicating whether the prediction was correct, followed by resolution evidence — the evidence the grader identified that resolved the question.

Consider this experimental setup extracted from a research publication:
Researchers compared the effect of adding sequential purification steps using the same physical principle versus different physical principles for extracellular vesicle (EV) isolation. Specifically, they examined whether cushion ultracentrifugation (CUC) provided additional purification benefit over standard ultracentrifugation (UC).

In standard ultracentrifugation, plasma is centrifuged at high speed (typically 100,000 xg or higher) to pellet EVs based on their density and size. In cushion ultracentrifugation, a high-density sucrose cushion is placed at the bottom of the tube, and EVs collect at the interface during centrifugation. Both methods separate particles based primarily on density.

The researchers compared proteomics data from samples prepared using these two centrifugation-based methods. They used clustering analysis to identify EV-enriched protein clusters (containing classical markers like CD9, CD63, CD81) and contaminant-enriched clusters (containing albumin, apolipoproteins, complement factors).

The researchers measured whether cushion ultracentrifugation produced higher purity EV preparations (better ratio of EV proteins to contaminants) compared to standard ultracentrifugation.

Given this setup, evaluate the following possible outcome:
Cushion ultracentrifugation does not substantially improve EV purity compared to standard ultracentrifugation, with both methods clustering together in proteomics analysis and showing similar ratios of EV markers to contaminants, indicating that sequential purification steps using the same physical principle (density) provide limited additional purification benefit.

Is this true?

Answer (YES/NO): YES